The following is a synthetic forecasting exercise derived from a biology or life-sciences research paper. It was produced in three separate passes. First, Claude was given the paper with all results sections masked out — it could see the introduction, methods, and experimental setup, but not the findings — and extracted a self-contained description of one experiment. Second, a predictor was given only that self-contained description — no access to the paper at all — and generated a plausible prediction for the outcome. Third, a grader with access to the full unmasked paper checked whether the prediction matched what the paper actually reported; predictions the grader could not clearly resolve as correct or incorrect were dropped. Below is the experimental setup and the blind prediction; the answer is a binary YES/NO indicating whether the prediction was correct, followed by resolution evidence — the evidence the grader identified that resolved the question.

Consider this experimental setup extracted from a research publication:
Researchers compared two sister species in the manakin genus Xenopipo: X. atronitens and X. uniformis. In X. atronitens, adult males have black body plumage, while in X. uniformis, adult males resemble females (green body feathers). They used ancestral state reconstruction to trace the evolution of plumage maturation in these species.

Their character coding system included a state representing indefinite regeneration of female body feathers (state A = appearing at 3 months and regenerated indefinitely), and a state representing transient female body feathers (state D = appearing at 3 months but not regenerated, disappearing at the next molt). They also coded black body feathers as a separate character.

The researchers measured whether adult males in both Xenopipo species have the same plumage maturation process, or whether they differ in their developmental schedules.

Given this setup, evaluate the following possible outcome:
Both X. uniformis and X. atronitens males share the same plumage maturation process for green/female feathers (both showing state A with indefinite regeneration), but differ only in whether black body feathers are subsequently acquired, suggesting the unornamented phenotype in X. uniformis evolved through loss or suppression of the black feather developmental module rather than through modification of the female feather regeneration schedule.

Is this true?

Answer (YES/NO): NO